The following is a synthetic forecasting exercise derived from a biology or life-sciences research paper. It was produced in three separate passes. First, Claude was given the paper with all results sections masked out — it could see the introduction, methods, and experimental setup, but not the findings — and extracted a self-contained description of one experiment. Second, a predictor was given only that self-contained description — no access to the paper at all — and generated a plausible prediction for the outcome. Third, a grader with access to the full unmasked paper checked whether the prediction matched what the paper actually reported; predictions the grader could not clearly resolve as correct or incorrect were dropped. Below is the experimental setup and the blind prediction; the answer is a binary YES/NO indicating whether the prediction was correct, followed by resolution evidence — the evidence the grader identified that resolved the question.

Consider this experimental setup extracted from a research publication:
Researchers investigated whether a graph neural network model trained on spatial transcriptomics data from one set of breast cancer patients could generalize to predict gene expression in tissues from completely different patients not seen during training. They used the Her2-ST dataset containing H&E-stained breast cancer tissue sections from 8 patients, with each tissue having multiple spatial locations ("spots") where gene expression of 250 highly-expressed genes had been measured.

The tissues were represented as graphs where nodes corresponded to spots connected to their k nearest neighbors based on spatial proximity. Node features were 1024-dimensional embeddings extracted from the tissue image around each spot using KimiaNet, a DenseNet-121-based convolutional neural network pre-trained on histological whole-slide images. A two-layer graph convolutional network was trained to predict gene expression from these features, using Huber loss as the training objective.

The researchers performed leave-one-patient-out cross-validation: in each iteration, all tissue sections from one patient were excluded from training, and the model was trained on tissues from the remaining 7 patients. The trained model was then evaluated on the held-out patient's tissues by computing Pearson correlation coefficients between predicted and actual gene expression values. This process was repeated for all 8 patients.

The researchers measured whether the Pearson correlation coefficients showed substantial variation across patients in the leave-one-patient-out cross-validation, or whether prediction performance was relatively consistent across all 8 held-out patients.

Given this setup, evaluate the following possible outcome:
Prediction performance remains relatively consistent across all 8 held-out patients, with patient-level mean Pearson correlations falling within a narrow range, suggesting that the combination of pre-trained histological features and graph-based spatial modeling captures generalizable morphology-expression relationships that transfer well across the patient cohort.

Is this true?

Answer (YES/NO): NO